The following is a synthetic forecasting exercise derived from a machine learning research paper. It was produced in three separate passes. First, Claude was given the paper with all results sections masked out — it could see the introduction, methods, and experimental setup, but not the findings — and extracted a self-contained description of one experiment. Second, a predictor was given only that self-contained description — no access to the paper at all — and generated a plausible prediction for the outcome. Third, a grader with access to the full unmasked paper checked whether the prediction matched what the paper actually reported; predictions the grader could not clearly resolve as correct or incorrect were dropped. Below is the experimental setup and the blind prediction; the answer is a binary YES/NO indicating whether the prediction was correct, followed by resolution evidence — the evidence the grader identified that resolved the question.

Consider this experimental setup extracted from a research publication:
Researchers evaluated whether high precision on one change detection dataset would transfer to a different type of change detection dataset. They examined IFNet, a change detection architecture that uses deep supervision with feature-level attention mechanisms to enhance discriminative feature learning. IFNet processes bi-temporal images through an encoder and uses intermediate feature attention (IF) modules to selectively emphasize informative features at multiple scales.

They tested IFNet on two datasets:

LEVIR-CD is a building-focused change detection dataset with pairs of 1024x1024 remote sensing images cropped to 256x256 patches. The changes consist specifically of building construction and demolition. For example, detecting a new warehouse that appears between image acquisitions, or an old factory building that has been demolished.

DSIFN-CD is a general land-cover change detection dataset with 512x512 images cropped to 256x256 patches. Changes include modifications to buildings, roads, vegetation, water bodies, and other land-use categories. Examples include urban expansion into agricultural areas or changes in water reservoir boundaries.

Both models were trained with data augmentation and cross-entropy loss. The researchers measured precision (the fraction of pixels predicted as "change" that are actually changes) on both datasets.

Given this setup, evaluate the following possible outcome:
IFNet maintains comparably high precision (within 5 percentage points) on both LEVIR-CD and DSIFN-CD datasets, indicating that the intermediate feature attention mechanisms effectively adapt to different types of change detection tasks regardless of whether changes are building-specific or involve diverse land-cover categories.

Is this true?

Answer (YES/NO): NO